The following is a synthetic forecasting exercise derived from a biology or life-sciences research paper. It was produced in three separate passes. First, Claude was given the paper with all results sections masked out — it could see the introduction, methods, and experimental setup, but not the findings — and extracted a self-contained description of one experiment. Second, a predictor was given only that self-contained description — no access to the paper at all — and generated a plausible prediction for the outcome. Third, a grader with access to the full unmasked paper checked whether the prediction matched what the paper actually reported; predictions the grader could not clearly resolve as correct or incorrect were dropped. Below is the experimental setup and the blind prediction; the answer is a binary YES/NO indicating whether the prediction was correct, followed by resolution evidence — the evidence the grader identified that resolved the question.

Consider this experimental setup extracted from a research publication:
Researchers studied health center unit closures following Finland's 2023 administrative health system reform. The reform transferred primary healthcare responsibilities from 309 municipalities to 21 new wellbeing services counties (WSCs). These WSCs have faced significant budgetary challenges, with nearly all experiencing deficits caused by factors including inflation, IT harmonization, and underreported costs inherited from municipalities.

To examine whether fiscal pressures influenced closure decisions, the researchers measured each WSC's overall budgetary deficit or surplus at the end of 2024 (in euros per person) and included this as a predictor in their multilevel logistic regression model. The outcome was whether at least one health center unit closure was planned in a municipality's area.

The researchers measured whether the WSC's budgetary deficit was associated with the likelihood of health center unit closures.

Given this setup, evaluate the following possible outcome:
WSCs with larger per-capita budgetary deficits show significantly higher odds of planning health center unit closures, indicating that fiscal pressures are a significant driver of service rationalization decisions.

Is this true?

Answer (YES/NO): NO